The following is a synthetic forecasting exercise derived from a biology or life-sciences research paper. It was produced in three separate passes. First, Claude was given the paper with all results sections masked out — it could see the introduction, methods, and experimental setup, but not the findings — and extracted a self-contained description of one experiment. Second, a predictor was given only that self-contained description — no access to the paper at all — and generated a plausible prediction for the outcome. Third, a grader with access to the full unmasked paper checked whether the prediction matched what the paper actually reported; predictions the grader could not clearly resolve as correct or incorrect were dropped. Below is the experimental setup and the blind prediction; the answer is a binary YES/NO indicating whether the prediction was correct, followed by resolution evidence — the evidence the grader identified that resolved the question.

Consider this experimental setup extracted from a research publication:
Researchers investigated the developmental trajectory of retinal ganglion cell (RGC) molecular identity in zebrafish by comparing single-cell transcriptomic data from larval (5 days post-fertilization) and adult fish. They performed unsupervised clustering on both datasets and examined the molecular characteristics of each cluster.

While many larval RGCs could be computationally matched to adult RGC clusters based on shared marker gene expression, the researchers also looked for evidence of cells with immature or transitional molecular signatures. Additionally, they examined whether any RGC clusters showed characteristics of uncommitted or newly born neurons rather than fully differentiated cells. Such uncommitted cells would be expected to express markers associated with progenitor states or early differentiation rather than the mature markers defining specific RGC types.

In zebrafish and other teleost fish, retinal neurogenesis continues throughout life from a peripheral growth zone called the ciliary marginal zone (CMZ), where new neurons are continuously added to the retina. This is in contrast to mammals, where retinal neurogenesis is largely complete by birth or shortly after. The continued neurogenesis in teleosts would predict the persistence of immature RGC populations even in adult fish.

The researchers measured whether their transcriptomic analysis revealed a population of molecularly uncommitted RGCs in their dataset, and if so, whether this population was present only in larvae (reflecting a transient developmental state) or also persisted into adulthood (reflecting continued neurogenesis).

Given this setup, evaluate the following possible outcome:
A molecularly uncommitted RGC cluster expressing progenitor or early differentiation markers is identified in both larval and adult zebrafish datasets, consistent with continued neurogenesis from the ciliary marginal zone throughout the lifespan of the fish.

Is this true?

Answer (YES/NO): YES